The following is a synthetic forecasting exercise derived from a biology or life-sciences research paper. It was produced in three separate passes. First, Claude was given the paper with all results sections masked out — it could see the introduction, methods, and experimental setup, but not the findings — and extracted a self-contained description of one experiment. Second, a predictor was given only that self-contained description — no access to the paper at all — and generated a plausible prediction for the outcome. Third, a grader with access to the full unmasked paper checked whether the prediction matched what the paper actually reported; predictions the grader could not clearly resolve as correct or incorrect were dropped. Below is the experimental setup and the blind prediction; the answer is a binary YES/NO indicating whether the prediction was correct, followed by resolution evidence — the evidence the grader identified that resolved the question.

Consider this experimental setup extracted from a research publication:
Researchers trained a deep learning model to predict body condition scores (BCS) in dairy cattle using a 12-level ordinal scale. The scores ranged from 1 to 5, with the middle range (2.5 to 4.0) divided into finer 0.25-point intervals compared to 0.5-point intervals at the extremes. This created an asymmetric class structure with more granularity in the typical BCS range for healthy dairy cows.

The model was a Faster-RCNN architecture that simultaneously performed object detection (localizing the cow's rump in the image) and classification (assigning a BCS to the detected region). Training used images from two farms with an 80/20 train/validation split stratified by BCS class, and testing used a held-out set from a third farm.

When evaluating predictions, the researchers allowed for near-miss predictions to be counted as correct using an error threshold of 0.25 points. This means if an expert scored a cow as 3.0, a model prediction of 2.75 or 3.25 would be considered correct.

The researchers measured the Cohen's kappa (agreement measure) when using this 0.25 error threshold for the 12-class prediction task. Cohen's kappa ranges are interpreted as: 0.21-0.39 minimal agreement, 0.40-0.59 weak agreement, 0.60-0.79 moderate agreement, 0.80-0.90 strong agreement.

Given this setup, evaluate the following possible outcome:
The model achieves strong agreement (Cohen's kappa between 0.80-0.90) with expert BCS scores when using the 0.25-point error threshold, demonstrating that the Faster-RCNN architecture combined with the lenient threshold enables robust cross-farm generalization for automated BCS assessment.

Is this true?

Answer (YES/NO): NO